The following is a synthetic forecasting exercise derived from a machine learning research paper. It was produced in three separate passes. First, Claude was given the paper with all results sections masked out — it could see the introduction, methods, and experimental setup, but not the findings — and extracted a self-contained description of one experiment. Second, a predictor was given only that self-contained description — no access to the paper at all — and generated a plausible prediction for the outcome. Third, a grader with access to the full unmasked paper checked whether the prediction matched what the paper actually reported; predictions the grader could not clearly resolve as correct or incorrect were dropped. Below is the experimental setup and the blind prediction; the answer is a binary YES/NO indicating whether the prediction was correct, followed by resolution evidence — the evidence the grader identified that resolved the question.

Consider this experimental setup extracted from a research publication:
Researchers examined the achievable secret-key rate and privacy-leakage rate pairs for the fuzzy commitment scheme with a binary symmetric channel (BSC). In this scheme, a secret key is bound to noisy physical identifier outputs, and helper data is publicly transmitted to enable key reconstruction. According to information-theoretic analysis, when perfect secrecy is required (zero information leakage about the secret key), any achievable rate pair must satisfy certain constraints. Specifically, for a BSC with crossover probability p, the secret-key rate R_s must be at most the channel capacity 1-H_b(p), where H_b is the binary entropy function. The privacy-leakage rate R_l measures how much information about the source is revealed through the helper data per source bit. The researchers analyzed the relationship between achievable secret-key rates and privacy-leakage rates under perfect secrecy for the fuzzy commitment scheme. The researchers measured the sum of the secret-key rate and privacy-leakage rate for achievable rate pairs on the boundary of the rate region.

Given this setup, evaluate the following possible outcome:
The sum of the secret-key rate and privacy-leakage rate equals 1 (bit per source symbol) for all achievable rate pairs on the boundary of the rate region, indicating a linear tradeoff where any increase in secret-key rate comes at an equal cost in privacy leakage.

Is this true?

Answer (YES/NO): YES